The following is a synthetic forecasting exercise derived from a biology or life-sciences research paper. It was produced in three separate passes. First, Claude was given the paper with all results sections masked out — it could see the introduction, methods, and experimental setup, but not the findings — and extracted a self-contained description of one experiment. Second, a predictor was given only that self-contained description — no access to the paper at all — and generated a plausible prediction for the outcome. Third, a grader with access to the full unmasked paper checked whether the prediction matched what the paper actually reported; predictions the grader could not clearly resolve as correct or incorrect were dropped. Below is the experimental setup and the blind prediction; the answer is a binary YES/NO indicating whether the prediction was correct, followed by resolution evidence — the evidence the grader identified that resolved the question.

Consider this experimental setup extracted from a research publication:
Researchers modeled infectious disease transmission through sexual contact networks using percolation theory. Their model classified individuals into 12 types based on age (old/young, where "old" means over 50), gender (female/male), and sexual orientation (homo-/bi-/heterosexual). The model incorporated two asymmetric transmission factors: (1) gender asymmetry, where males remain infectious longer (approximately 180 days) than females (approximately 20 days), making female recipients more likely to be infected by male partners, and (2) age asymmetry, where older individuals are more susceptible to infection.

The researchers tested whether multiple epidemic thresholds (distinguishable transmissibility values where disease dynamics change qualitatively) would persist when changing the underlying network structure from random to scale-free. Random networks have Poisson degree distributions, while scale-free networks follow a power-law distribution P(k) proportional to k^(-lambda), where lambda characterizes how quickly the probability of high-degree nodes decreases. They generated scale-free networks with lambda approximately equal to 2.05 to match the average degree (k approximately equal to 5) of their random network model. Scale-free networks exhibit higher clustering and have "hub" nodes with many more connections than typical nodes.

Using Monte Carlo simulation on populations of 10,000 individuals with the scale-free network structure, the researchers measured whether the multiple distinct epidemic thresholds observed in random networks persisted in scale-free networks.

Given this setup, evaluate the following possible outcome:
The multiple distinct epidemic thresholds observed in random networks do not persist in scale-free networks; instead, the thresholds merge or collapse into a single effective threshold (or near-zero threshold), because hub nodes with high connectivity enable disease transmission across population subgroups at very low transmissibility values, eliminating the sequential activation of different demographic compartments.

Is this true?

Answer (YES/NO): YES